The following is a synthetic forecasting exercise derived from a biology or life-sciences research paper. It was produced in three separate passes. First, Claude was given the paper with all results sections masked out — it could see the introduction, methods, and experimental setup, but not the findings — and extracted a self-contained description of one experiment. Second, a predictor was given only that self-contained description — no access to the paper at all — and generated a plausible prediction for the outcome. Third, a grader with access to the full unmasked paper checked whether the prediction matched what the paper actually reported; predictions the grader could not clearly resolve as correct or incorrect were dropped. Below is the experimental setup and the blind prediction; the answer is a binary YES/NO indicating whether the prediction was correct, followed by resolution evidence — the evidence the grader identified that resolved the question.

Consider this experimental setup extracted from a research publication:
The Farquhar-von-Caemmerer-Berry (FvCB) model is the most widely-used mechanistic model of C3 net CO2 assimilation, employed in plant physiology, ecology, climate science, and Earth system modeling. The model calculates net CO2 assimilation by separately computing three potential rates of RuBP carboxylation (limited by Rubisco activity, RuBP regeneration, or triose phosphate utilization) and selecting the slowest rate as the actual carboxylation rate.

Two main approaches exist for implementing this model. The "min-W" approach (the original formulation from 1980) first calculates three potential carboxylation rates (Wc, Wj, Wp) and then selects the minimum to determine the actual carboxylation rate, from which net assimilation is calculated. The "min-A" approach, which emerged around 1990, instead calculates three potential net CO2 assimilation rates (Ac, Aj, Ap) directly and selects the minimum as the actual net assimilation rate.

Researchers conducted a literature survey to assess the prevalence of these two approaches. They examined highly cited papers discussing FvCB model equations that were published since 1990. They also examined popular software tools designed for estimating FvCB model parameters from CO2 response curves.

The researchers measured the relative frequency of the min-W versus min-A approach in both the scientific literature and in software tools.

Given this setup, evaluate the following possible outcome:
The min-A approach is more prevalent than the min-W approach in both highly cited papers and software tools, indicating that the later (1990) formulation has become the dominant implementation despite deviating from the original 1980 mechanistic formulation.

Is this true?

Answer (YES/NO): YES